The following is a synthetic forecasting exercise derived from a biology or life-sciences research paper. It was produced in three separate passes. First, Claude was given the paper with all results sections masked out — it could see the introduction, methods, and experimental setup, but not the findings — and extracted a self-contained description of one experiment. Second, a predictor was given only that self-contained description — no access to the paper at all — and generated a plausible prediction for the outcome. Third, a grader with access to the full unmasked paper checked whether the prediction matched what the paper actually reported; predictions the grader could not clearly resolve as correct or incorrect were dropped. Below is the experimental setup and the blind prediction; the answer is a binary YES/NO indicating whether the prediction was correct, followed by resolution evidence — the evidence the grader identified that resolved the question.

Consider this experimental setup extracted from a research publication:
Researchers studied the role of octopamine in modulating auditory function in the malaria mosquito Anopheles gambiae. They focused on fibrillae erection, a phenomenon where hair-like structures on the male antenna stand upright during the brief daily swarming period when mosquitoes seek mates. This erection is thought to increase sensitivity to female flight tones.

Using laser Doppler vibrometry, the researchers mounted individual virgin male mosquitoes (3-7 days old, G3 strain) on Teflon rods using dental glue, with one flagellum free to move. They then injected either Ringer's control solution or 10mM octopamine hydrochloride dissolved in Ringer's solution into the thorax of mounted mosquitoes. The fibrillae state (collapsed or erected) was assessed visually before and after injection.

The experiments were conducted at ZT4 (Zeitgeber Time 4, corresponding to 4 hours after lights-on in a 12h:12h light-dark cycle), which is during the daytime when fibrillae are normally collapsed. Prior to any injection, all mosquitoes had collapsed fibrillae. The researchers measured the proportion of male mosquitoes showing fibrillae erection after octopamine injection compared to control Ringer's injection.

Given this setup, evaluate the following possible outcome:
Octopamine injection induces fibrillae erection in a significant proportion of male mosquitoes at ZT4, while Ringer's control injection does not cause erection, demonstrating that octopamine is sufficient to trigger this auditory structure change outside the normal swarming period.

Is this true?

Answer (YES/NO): NO